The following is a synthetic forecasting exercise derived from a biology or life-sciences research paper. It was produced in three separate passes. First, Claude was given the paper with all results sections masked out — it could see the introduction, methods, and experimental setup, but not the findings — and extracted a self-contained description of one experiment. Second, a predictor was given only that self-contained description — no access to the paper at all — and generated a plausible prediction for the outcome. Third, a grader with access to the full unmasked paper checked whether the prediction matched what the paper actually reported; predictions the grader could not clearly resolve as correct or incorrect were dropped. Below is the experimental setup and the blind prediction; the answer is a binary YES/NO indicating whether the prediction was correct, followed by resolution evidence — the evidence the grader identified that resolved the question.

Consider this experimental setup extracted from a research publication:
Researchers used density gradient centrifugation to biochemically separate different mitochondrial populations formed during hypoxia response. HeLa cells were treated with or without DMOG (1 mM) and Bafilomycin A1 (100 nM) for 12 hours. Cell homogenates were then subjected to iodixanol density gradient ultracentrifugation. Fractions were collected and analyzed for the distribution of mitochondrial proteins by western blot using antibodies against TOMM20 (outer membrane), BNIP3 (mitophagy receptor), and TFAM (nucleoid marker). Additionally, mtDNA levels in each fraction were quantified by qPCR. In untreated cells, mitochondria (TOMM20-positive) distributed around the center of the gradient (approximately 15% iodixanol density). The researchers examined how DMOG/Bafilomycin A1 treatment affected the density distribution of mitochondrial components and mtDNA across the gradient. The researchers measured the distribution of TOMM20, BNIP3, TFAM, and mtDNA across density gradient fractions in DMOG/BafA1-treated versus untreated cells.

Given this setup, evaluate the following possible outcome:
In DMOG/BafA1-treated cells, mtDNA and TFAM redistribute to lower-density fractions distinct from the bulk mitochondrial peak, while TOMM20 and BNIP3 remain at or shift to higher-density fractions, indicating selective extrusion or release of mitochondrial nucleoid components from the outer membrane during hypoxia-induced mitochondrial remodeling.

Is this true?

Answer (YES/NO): NO